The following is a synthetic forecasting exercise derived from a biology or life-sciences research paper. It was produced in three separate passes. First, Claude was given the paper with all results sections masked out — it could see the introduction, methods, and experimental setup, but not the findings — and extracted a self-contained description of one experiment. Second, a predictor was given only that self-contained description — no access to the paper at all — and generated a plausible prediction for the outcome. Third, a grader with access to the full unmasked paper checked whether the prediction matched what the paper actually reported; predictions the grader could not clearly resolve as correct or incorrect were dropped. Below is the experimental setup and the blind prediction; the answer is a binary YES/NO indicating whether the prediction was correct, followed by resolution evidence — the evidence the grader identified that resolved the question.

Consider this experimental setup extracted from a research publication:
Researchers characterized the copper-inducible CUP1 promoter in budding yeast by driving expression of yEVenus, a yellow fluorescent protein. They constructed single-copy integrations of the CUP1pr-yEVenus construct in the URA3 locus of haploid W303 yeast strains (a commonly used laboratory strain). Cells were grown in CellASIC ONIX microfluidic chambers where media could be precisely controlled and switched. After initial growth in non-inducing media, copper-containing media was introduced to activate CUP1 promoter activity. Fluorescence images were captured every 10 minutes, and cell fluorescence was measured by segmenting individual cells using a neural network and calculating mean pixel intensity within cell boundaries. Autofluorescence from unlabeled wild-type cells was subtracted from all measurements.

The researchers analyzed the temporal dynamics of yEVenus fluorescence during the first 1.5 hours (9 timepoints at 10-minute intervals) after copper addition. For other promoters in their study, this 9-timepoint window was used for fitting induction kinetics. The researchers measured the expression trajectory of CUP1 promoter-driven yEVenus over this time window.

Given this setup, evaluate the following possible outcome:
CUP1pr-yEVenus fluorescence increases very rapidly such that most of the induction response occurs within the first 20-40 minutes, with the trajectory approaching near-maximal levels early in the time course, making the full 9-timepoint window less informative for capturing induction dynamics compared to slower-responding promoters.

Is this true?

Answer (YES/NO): NO